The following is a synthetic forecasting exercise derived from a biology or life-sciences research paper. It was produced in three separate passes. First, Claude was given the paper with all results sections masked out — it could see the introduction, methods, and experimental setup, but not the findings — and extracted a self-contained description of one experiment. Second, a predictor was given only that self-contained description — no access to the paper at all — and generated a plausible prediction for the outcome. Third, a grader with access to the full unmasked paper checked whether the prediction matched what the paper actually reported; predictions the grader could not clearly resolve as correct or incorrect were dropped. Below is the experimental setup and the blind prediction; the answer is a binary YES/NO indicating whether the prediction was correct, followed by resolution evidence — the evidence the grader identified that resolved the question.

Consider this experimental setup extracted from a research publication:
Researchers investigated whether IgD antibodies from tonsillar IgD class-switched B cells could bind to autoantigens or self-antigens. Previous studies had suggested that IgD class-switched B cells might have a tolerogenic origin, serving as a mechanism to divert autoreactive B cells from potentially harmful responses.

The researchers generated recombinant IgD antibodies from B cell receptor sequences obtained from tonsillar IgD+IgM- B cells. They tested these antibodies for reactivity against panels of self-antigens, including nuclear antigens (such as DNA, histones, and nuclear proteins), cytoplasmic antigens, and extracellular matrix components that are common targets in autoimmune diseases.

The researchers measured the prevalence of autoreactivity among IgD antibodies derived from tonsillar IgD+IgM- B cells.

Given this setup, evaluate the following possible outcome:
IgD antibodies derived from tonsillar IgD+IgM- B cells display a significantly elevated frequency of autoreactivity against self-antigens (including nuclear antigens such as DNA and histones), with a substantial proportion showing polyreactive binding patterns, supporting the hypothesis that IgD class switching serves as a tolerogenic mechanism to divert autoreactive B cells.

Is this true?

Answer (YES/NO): NO